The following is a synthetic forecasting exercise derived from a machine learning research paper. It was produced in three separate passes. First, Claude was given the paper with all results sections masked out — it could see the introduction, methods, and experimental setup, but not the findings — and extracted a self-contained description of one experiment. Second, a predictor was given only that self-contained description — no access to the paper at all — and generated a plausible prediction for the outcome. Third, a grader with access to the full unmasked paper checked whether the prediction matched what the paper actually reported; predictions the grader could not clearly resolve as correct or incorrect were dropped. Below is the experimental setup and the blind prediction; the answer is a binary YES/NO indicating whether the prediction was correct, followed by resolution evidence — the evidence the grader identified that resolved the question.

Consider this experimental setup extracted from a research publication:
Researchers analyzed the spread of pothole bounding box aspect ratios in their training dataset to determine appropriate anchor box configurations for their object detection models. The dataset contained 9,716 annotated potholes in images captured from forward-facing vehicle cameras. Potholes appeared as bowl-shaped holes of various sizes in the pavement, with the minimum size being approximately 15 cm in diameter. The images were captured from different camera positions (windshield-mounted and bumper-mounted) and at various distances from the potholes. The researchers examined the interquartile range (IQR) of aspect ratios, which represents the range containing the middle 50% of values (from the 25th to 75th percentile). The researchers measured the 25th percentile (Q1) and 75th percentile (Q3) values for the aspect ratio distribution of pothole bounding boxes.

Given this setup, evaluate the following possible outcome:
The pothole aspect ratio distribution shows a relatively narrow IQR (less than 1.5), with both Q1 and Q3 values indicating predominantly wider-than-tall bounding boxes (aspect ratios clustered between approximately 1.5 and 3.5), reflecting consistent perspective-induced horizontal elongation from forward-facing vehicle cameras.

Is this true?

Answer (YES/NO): NO